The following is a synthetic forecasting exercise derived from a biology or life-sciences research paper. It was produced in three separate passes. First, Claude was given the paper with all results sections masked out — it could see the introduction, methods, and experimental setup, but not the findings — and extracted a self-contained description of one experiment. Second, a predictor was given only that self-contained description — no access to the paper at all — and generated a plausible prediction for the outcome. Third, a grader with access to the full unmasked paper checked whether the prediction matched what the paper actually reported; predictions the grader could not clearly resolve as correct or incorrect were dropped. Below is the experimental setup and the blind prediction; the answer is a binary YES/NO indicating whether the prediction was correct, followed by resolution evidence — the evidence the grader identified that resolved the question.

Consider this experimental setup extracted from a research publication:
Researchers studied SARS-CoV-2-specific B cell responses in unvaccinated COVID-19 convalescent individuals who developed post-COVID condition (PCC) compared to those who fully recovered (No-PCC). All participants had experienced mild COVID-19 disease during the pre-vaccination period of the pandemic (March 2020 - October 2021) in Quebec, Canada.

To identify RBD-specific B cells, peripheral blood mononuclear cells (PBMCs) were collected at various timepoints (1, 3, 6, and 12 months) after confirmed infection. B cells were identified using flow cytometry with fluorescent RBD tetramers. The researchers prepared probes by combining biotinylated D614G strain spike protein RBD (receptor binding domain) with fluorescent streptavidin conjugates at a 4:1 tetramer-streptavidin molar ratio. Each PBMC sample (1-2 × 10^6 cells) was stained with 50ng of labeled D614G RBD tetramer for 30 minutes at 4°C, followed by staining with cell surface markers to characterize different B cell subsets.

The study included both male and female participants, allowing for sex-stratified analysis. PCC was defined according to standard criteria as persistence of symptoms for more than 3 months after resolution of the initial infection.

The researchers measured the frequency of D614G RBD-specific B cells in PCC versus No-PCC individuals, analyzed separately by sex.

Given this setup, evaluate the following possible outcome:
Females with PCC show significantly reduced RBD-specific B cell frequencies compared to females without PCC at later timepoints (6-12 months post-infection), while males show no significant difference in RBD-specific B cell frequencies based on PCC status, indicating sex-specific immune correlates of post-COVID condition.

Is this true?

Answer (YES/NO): NO